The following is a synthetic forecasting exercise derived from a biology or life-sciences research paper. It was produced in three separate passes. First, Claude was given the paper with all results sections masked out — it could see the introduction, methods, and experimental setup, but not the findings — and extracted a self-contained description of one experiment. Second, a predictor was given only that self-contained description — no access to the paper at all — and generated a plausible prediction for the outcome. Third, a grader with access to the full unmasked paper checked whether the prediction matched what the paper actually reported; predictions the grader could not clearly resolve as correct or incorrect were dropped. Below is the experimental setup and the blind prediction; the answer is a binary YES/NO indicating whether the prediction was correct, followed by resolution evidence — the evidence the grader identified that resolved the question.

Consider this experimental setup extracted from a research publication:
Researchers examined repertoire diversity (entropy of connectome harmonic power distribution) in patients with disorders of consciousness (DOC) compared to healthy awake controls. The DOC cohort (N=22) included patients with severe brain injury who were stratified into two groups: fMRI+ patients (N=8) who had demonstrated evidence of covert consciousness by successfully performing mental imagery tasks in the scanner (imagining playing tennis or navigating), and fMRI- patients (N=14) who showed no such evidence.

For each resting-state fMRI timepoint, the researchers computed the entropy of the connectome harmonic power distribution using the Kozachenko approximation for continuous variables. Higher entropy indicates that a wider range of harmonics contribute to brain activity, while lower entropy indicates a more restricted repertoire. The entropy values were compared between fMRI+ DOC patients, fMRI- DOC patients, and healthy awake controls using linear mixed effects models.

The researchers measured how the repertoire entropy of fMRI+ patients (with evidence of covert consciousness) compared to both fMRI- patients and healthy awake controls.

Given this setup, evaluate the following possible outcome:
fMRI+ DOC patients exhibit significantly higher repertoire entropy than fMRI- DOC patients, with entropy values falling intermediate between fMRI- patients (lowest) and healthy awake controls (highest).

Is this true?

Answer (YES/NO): NO